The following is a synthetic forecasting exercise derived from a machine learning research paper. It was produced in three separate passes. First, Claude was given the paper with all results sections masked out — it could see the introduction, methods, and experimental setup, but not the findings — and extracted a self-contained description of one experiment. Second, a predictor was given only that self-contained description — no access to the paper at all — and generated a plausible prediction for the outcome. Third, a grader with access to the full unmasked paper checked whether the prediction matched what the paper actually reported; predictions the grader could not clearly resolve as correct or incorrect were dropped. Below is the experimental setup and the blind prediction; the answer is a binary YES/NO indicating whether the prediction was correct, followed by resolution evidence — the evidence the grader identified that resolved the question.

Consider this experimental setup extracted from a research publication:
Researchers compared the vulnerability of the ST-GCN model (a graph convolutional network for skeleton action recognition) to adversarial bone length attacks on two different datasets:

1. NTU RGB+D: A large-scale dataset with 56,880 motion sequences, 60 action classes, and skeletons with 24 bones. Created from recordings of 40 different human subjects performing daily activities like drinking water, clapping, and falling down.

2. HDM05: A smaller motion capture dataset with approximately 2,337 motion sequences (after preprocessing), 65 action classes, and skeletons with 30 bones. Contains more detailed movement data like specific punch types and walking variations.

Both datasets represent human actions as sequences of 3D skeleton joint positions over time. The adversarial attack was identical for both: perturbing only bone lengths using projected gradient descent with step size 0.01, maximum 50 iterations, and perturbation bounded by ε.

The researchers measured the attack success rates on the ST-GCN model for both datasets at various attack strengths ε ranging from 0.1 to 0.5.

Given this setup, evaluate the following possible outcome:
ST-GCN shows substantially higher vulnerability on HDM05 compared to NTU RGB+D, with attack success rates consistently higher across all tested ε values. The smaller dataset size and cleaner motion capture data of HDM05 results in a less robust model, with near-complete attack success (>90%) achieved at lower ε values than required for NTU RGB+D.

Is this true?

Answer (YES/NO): YES